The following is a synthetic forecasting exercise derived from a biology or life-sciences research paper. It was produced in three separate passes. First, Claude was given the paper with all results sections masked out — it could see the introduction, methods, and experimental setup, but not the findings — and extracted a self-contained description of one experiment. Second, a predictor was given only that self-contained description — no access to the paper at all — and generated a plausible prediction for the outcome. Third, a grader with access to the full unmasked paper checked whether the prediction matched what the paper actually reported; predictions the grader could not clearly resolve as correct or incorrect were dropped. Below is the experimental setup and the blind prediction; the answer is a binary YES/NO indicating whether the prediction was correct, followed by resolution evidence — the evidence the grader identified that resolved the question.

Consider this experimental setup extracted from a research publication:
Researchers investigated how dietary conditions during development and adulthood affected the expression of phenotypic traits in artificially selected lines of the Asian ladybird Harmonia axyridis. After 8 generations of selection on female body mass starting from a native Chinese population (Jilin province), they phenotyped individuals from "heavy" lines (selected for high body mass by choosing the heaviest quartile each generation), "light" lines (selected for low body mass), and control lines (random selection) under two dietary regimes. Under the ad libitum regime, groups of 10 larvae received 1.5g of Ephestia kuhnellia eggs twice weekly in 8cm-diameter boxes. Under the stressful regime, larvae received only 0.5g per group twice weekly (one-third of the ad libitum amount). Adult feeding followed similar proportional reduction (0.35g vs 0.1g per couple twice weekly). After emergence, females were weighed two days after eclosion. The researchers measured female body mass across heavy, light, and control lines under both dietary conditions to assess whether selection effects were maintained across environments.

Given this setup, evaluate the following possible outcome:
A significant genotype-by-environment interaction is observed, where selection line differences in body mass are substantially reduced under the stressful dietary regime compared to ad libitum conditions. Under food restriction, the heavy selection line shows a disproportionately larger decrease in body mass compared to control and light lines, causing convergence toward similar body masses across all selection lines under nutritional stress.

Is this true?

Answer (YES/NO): NO